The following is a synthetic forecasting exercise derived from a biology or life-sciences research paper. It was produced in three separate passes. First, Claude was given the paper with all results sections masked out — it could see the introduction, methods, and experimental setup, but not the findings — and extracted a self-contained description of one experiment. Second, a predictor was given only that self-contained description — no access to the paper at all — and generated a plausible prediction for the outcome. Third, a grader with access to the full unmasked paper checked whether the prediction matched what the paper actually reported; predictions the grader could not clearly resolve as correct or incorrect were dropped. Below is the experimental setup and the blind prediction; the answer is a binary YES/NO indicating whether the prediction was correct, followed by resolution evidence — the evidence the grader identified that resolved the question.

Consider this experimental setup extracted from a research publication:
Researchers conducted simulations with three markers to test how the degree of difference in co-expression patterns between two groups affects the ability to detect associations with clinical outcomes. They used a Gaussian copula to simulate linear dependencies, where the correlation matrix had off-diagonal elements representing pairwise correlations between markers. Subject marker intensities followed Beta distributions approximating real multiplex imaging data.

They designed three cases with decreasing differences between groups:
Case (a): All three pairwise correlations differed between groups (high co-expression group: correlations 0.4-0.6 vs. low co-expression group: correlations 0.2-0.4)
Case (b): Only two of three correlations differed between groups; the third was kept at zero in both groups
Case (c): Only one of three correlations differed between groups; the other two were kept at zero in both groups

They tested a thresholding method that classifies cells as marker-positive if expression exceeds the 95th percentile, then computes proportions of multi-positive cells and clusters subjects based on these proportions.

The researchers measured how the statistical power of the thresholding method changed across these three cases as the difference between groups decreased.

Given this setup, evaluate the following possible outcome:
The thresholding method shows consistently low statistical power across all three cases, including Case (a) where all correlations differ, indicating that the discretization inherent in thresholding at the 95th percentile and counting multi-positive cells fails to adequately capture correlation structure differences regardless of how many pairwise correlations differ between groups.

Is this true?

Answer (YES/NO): NO